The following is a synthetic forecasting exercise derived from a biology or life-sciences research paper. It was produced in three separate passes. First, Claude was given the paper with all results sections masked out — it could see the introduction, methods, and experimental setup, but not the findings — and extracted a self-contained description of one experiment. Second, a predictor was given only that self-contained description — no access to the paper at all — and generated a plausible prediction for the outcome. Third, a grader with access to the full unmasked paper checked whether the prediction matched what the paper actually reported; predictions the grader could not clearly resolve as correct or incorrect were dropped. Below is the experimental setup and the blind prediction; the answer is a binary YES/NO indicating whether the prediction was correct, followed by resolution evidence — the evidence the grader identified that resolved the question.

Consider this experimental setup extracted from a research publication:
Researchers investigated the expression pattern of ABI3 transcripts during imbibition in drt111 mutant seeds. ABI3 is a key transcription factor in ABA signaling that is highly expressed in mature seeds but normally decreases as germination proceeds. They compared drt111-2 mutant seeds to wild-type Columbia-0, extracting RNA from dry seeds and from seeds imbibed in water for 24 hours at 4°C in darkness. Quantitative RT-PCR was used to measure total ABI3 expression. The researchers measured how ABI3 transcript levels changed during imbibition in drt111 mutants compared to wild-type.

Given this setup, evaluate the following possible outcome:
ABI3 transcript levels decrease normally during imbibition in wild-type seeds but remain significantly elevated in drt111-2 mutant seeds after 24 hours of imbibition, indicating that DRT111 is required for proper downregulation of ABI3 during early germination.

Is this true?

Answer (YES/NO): YES